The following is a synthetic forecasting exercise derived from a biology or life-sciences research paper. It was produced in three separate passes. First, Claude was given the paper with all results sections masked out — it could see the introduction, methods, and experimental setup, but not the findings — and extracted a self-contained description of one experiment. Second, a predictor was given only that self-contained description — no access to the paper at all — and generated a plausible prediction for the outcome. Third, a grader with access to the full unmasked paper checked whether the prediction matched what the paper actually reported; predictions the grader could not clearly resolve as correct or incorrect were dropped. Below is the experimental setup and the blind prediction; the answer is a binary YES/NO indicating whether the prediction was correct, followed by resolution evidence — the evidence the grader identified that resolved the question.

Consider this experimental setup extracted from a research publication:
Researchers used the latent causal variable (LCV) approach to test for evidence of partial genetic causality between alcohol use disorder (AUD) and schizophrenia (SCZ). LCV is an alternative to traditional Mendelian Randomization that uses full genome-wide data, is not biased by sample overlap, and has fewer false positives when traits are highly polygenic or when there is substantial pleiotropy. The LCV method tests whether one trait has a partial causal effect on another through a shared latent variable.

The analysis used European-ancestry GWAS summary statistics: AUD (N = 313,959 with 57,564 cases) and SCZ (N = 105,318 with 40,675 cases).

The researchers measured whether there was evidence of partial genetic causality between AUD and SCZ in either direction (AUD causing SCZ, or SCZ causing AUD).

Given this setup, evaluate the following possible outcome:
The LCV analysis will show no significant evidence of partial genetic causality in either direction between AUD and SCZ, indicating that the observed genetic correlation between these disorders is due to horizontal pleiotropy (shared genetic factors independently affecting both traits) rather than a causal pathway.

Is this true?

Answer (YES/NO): YES